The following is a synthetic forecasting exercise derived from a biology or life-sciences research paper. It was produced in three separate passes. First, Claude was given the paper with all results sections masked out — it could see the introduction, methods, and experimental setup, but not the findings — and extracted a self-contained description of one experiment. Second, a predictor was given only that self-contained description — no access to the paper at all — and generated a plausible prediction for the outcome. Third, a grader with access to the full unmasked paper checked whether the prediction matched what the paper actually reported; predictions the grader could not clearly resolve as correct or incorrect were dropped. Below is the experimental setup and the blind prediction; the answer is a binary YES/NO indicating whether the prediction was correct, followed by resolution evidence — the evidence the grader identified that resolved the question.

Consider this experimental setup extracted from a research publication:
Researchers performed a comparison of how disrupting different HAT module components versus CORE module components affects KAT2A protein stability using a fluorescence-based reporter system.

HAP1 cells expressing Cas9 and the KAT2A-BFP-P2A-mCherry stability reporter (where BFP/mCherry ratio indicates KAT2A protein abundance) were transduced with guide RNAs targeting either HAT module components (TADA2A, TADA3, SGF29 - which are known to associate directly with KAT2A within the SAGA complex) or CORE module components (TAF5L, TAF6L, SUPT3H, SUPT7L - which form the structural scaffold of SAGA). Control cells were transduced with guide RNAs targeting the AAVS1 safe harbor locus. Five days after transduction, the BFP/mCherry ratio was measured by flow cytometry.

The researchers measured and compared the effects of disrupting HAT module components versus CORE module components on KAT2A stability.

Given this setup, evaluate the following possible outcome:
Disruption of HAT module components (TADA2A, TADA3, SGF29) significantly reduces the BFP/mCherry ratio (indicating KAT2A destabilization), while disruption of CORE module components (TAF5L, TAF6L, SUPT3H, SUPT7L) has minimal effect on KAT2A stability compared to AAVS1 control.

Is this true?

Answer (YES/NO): NO